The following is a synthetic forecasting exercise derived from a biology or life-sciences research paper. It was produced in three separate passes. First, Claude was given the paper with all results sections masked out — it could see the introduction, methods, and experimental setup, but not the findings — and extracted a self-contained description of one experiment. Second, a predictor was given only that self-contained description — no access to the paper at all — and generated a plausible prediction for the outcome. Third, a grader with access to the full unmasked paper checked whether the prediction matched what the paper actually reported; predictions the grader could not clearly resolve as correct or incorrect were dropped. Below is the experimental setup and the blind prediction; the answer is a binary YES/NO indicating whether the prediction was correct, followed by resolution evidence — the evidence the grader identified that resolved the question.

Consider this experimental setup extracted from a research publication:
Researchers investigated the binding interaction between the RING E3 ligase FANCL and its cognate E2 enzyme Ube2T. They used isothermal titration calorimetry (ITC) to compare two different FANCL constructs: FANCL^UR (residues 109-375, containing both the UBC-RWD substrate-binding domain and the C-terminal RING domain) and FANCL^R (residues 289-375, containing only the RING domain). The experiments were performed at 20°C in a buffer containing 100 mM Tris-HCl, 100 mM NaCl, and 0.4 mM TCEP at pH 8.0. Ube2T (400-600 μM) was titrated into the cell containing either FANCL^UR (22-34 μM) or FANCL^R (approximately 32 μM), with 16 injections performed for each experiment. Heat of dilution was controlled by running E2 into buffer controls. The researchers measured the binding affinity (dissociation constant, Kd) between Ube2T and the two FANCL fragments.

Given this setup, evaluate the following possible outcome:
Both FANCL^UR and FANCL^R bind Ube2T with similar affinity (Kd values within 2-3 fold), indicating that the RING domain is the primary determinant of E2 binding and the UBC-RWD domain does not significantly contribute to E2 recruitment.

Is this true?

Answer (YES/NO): NO